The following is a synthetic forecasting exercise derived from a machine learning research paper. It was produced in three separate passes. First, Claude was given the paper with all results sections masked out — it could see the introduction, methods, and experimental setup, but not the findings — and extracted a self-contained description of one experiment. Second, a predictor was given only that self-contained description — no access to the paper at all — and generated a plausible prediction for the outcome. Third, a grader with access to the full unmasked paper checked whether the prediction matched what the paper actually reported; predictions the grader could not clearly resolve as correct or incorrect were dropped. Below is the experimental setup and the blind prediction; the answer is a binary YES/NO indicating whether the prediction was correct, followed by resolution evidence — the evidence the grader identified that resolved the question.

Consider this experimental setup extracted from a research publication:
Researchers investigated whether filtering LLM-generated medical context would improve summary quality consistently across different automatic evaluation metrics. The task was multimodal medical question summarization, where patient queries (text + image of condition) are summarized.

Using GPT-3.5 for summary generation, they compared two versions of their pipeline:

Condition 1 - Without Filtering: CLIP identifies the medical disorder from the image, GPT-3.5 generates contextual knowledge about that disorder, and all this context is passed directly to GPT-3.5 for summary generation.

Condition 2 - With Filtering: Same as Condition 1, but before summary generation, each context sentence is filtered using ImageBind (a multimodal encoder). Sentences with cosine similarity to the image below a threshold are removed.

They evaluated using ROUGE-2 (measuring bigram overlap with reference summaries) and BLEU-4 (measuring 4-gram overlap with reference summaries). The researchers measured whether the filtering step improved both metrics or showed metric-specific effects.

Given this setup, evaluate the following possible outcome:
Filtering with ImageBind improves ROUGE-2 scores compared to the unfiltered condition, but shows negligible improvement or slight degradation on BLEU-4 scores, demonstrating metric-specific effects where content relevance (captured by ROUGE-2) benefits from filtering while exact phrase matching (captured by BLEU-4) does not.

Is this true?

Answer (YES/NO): NO